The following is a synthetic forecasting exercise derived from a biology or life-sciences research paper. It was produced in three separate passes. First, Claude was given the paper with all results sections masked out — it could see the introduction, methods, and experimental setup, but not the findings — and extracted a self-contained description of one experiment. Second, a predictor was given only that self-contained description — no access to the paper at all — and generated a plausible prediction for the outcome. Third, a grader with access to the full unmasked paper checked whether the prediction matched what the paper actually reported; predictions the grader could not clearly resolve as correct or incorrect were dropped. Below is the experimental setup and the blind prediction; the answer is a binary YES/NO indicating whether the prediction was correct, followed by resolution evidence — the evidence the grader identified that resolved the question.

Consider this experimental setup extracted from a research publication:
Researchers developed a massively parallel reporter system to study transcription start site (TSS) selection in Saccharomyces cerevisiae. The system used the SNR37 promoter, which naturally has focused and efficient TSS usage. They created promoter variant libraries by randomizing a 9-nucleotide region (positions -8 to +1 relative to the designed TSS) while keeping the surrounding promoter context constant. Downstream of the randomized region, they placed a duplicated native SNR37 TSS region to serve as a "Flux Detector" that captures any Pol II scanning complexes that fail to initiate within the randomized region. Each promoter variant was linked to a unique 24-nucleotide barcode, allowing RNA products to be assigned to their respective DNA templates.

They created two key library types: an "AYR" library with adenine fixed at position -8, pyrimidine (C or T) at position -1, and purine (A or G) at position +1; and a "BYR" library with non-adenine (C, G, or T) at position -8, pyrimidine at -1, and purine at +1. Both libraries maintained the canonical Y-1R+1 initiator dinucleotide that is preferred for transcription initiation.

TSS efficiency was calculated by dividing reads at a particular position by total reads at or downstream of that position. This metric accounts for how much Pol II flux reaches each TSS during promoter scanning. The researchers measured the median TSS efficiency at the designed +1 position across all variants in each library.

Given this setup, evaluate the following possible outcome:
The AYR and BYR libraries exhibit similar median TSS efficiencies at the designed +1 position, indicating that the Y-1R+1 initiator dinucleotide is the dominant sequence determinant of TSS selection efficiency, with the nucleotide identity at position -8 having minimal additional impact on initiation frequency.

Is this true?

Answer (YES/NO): NO